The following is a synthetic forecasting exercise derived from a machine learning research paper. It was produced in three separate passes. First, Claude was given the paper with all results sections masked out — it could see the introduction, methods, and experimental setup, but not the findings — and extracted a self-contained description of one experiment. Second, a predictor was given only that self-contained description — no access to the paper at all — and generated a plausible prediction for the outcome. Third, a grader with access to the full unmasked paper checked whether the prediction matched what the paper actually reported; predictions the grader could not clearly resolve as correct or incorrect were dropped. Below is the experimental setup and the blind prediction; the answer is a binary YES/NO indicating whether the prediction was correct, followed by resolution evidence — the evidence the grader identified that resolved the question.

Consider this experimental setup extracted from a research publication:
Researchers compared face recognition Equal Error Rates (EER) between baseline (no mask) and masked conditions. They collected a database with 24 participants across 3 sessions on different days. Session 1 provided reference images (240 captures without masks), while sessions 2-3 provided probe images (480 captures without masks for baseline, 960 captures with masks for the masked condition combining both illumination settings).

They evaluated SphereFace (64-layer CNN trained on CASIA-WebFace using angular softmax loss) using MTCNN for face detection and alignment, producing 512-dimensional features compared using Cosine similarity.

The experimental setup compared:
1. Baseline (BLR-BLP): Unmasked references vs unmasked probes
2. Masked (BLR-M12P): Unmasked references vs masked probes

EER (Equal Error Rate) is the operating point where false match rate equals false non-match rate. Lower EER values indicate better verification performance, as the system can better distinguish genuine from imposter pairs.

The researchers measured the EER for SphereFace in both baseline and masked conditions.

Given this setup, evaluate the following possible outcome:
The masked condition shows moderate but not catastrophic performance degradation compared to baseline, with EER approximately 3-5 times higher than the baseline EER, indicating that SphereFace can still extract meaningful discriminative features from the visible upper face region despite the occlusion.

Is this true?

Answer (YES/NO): NO